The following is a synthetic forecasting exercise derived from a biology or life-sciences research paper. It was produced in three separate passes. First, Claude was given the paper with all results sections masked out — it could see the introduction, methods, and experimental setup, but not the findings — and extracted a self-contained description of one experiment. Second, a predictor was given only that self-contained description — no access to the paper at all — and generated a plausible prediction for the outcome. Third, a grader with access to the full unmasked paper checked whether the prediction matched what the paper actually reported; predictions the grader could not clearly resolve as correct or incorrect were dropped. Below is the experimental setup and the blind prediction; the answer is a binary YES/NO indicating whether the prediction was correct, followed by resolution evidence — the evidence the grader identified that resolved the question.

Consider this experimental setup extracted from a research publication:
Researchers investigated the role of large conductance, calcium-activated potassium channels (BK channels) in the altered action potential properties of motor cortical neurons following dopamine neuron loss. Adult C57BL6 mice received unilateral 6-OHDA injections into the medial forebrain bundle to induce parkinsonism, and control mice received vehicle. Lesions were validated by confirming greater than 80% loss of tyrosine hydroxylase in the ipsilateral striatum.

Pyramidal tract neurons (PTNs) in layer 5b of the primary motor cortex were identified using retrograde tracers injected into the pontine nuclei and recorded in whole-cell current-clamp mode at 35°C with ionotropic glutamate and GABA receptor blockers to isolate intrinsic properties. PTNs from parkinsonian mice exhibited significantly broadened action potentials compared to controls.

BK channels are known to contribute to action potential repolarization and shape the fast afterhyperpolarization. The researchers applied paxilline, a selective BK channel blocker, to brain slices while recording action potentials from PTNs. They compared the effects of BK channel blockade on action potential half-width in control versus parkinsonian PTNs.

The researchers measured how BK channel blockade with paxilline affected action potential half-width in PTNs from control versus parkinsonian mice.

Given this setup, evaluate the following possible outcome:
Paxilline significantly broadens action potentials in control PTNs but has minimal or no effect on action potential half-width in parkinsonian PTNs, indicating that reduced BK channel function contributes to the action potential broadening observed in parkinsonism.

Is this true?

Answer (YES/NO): NO